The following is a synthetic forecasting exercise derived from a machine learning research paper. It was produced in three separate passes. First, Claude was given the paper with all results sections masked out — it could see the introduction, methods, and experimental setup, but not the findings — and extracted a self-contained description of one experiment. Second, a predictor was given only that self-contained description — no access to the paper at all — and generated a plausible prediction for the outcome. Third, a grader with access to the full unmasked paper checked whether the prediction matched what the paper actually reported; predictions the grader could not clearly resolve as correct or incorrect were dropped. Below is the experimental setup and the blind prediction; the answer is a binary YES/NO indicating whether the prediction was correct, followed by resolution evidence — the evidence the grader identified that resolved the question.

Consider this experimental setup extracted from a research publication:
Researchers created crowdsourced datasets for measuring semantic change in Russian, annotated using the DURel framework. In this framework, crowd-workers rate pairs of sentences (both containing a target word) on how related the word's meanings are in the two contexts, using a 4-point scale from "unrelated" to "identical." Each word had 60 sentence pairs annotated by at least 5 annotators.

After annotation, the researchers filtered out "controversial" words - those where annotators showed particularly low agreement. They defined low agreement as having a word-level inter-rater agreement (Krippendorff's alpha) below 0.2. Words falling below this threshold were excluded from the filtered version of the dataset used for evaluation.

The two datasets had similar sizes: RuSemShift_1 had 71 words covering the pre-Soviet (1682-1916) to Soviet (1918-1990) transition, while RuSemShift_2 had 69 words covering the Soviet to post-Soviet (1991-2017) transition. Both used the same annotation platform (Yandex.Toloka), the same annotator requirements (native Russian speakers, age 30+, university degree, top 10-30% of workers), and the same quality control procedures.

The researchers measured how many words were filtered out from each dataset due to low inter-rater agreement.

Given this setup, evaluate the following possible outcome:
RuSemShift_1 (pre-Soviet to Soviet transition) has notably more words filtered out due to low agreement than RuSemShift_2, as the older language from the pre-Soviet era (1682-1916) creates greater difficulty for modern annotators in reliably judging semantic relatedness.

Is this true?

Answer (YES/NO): YES